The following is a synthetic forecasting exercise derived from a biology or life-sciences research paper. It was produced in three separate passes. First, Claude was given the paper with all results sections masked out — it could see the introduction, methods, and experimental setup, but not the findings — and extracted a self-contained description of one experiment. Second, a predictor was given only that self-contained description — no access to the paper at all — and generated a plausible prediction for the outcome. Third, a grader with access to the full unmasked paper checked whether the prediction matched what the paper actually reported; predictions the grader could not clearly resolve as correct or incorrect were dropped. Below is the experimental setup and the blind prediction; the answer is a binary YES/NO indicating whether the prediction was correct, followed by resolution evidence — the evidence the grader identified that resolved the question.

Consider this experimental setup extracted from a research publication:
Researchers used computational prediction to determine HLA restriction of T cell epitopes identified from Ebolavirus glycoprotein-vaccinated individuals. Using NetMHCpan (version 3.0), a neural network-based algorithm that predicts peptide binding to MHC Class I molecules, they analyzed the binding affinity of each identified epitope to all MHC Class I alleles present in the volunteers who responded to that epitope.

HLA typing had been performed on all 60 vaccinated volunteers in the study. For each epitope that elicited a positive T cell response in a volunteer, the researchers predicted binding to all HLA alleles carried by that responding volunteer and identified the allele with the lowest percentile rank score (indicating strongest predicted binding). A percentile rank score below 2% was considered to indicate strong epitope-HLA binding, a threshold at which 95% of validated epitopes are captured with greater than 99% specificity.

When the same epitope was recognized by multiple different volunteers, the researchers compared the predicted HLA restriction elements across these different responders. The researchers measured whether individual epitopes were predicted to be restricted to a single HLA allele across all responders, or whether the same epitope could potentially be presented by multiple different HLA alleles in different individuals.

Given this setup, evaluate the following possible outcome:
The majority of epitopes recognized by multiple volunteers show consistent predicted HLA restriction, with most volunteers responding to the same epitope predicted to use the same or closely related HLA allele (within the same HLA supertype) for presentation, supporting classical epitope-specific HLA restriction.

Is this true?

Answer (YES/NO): NO